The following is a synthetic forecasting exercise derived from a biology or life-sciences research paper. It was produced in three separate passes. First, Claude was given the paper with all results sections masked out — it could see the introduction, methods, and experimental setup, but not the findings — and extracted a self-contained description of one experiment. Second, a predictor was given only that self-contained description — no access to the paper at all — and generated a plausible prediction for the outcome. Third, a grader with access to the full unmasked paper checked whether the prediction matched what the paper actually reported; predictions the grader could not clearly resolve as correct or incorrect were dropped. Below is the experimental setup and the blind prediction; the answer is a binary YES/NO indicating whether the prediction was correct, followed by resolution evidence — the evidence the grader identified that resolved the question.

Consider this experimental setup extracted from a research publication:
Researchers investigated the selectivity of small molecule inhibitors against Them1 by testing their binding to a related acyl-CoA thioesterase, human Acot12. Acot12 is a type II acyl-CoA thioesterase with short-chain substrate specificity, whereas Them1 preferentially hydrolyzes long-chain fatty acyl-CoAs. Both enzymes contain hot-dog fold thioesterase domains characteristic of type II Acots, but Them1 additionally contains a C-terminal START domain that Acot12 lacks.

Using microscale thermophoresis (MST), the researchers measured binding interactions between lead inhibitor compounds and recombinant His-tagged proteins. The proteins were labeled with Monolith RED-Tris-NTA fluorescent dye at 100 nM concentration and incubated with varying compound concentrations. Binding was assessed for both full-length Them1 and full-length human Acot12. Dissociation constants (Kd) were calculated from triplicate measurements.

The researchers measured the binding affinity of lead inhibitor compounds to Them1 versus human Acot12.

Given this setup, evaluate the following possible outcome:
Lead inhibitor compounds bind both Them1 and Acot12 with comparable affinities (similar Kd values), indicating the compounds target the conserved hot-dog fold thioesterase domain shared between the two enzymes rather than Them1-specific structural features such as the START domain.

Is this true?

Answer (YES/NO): NO